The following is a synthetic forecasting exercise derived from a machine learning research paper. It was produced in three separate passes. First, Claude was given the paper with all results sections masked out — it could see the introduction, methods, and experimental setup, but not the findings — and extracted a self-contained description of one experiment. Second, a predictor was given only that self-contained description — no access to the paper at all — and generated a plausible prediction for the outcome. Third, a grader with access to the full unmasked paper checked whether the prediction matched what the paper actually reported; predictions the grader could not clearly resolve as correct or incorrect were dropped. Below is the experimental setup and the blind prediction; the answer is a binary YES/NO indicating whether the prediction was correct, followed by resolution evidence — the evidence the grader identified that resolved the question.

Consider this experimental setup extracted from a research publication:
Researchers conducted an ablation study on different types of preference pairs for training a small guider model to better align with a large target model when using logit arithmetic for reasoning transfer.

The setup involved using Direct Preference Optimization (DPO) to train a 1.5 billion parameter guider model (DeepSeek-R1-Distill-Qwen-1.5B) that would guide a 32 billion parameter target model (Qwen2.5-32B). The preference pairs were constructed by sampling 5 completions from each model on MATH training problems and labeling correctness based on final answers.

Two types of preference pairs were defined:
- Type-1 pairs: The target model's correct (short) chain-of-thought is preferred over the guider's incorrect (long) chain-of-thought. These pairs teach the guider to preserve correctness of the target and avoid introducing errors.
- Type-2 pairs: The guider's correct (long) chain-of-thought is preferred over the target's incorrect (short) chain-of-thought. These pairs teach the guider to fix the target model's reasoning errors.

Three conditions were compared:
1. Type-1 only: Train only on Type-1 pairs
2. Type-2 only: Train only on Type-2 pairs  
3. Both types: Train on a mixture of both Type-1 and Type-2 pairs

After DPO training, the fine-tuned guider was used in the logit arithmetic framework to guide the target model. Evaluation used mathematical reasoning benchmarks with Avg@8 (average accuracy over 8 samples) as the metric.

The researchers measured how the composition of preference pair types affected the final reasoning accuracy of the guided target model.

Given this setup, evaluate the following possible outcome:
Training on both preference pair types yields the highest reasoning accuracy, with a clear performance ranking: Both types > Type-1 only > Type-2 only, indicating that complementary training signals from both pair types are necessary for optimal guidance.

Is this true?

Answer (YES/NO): NO